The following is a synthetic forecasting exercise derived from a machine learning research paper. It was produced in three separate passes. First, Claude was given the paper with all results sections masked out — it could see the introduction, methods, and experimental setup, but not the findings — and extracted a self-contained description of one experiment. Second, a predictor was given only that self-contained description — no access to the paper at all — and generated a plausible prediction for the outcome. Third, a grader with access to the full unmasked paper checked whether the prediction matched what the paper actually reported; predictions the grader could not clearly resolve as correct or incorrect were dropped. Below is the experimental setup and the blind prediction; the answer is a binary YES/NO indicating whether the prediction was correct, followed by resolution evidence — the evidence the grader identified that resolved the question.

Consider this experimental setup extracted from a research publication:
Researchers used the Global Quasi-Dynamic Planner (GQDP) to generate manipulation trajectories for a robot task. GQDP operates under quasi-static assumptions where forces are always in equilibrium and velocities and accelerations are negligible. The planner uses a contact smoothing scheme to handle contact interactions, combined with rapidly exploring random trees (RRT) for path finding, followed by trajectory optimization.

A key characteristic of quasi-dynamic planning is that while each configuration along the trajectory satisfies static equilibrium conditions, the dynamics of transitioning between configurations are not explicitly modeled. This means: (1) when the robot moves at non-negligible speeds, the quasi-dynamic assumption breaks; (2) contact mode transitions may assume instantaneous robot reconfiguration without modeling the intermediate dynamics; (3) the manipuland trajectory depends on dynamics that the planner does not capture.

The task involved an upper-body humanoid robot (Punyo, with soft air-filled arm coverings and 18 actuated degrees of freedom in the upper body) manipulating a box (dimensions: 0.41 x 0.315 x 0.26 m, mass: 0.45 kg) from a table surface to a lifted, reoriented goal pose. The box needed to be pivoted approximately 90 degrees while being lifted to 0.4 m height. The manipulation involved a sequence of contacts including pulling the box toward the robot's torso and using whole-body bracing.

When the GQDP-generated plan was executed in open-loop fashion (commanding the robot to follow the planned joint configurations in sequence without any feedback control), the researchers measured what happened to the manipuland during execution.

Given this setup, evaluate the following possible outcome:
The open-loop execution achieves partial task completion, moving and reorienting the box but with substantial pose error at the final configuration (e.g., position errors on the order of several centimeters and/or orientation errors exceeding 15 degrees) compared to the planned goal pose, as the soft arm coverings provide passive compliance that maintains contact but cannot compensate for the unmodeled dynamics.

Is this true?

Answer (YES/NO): NO